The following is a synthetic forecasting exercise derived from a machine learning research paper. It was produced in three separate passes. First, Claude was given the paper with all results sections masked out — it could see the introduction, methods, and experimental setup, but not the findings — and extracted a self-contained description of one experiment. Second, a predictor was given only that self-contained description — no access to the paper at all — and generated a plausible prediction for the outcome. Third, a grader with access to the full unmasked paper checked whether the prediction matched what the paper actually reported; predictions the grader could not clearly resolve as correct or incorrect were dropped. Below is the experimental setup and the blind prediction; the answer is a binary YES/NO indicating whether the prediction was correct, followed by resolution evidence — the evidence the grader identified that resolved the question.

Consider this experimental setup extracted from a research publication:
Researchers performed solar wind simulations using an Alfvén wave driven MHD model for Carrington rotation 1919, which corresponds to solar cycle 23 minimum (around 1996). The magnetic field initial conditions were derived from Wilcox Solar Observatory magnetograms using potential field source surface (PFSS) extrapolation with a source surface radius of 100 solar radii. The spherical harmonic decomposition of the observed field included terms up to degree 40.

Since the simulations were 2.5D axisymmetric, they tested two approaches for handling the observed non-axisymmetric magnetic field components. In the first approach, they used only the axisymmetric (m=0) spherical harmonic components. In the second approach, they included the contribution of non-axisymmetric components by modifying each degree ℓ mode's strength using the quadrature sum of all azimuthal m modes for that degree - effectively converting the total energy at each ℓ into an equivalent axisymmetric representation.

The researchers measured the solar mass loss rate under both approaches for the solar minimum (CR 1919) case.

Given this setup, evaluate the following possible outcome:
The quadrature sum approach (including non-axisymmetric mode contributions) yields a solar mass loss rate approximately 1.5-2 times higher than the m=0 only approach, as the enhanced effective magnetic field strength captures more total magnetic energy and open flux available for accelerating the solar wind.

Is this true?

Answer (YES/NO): NO